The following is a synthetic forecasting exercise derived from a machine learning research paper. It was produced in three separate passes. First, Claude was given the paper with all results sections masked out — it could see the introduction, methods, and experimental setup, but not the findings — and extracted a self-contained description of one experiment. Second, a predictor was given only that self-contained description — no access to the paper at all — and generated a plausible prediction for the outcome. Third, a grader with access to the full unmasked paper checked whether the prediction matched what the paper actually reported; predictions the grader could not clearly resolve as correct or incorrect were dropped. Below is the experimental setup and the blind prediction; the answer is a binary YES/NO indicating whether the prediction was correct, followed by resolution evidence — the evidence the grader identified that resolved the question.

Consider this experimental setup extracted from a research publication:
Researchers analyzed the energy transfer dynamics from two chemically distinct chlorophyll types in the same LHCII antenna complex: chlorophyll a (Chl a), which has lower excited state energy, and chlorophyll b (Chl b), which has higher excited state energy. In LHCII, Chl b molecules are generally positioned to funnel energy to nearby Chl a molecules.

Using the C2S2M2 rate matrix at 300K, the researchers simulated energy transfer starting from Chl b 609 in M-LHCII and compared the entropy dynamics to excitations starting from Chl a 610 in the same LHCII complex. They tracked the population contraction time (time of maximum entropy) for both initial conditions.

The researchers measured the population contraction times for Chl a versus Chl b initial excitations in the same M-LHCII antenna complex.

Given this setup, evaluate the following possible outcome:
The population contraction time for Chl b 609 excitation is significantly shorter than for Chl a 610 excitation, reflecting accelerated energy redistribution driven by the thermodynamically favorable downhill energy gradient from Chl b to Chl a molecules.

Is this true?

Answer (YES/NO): NO